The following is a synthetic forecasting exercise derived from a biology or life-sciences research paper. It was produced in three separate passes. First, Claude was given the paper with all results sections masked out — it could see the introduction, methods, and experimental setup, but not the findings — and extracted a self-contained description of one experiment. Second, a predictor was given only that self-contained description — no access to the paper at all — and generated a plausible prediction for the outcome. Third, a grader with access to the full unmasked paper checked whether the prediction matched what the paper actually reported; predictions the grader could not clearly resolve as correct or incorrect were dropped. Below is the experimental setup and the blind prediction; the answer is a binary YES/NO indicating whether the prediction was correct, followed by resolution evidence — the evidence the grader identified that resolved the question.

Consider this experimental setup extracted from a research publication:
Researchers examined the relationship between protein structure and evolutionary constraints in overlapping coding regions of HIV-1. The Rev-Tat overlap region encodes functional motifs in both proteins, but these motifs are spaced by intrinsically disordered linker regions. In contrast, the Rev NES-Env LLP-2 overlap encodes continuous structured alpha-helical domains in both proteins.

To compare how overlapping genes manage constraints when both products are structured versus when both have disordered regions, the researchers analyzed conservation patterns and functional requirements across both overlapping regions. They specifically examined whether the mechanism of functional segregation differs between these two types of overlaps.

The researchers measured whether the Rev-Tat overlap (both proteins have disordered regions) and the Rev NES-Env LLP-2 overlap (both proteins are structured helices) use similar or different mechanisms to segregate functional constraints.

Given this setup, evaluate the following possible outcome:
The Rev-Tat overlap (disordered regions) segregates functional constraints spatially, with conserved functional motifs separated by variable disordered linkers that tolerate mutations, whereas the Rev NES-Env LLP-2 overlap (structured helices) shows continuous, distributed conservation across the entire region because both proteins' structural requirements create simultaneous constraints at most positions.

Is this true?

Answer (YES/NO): NO